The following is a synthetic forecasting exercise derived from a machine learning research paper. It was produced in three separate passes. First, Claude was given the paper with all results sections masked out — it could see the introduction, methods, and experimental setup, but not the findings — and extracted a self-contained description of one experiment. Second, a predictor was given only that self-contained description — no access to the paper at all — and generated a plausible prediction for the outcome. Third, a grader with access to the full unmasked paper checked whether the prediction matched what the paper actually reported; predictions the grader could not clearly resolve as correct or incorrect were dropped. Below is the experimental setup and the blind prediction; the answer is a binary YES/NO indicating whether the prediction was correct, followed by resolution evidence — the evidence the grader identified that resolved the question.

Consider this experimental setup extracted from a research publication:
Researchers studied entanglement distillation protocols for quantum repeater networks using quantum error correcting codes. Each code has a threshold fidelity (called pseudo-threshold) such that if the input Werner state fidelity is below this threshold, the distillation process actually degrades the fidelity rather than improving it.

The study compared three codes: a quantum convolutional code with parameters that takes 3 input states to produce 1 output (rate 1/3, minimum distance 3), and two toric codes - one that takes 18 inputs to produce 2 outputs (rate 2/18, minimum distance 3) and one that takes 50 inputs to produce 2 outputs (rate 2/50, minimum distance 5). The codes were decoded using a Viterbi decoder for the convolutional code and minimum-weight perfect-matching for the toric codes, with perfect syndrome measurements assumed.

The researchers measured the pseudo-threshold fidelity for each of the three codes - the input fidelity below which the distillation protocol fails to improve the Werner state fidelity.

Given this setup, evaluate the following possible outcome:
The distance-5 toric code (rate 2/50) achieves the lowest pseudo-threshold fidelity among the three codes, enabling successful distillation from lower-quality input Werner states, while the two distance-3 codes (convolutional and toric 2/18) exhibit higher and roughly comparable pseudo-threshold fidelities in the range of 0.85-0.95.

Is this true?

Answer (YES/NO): NO